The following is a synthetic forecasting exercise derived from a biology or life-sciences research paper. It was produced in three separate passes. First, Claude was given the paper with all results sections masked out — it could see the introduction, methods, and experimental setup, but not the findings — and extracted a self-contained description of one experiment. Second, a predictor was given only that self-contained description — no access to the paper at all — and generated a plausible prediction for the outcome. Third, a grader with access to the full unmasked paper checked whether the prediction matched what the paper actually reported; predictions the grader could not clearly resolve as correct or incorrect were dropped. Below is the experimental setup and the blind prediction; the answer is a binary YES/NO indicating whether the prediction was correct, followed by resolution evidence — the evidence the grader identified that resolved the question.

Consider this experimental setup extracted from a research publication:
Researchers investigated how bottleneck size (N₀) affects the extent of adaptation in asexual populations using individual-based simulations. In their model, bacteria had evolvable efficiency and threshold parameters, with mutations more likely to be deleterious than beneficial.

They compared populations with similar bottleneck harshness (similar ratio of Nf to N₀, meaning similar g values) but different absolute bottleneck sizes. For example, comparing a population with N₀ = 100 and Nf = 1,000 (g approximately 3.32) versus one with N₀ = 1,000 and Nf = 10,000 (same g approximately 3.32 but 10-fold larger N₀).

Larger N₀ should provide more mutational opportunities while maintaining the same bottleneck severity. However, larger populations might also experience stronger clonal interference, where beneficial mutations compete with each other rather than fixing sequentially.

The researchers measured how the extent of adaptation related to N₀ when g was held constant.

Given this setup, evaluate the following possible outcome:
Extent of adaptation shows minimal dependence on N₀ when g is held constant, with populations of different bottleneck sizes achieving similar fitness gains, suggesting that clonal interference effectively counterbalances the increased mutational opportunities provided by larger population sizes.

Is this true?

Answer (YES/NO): NO